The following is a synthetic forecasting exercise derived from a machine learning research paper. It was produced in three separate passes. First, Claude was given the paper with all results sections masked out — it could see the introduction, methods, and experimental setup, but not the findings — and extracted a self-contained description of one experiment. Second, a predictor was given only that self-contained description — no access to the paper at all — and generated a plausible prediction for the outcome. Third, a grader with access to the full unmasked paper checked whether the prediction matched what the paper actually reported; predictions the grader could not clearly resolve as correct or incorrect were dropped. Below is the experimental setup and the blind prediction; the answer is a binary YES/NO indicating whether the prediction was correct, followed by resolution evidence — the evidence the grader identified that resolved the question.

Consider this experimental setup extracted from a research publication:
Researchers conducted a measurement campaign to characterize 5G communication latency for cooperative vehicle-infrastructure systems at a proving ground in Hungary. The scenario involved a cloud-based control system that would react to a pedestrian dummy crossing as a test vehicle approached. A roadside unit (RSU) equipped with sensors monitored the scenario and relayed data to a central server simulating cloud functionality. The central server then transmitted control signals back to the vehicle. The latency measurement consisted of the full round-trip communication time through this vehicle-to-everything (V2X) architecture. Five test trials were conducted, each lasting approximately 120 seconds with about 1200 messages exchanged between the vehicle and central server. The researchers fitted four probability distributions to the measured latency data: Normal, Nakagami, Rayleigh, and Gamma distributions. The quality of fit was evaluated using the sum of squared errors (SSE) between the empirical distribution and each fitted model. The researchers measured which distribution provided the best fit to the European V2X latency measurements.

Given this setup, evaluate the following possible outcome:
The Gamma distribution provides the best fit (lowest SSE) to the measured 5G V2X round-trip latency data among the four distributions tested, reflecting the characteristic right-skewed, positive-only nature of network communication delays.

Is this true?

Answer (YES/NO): YES